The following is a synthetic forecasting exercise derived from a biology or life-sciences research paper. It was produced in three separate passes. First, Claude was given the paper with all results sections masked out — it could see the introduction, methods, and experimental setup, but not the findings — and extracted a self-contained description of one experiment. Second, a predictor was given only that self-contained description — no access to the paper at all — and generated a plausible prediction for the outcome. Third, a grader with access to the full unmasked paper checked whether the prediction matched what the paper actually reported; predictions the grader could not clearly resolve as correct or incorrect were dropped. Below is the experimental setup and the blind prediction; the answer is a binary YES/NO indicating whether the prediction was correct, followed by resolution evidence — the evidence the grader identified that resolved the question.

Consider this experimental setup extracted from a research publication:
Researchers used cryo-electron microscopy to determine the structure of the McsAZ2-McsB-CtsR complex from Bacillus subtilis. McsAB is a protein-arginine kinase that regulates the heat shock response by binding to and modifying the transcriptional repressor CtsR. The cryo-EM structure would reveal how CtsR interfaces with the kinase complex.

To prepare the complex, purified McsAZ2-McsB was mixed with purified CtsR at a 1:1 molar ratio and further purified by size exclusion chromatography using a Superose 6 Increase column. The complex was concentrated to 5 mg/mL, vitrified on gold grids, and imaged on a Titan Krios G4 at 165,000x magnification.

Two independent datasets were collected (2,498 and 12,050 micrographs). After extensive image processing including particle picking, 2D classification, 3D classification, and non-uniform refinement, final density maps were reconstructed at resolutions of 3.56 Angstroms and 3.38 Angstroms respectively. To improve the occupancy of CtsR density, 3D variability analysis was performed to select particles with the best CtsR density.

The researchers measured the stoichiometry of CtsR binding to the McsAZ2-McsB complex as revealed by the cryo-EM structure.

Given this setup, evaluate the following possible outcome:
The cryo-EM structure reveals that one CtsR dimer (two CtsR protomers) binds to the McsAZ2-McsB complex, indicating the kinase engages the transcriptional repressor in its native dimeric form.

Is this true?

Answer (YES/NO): YES